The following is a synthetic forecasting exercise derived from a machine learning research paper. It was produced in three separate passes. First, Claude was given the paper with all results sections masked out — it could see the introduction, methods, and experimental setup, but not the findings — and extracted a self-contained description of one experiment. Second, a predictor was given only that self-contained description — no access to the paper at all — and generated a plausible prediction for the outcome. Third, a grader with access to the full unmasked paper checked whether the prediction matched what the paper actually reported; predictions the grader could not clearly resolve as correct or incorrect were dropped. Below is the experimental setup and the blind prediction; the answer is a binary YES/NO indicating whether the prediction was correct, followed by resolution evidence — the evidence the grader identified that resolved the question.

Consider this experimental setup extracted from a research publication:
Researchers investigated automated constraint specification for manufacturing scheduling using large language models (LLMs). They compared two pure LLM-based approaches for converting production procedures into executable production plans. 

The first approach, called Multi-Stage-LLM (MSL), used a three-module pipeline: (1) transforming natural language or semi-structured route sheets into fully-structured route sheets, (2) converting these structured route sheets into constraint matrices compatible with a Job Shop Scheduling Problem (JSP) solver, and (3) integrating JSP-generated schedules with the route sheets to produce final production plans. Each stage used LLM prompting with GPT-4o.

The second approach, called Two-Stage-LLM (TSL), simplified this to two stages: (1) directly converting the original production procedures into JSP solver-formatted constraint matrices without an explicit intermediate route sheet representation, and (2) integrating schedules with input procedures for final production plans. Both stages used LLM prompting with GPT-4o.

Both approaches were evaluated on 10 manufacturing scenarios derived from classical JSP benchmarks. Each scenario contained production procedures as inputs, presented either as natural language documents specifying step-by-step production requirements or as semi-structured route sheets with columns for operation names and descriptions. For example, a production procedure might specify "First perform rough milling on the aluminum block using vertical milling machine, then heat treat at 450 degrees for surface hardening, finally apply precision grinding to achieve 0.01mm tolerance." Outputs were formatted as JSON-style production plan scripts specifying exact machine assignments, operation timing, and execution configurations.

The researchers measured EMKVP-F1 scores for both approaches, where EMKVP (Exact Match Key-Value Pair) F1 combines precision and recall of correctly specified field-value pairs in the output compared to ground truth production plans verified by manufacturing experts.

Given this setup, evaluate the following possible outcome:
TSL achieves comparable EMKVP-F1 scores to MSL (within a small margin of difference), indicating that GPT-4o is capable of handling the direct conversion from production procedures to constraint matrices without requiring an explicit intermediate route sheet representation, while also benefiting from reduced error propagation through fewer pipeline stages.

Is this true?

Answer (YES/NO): NO